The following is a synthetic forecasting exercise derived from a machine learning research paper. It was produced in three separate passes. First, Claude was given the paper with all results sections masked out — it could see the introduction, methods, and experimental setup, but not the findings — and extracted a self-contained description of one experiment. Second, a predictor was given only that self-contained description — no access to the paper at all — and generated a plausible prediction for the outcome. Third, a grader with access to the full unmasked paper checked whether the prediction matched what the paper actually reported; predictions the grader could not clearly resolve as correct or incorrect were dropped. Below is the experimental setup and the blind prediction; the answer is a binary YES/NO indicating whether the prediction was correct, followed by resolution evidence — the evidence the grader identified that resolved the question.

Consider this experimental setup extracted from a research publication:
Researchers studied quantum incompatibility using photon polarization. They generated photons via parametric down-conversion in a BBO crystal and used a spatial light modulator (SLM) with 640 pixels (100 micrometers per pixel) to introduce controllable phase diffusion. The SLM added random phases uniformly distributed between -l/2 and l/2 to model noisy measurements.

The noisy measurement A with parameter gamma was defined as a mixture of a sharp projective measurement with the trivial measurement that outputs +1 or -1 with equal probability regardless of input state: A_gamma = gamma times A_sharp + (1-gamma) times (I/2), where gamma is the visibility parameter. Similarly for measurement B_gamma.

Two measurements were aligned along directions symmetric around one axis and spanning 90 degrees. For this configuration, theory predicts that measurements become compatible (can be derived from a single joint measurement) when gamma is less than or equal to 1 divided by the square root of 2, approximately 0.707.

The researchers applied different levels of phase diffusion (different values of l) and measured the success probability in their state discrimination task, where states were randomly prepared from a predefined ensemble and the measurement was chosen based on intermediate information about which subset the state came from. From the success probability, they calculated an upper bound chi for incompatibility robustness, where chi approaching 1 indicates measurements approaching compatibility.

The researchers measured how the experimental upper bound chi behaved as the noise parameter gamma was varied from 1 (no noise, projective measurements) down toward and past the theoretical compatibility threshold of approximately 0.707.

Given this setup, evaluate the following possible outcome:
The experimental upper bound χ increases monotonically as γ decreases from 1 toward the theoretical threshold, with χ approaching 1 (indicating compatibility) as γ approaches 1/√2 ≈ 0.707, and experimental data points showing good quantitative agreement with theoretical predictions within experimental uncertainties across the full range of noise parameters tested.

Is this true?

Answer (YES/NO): YES